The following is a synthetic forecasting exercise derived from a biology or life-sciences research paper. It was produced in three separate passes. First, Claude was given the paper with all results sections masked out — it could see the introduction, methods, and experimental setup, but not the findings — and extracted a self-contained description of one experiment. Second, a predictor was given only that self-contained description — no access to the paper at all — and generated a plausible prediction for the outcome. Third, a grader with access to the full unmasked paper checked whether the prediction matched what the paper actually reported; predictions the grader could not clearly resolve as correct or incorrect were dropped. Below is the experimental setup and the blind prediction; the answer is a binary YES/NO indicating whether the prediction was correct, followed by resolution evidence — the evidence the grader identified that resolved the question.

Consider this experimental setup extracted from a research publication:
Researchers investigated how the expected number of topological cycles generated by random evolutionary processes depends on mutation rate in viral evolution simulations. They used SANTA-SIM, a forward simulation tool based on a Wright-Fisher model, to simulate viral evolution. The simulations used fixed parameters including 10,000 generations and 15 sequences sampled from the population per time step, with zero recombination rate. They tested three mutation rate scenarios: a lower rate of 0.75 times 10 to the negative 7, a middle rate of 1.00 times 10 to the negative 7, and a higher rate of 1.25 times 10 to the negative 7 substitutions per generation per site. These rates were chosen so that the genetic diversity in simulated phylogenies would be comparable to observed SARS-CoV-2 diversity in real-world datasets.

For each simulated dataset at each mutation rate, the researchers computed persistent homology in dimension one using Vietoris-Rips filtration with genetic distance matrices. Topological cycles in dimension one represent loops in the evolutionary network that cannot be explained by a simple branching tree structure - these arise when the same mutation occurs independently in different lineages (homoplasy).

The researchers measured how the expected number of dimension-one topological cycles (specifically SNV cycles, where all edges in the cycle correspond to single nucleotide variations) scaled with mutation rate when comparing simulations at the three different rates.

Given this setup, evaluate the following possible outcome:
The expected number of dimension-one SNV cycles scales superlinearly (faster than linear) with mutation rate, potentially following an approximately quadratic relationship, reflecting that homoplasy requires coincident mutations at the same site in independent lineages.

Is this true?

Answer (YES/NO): NO